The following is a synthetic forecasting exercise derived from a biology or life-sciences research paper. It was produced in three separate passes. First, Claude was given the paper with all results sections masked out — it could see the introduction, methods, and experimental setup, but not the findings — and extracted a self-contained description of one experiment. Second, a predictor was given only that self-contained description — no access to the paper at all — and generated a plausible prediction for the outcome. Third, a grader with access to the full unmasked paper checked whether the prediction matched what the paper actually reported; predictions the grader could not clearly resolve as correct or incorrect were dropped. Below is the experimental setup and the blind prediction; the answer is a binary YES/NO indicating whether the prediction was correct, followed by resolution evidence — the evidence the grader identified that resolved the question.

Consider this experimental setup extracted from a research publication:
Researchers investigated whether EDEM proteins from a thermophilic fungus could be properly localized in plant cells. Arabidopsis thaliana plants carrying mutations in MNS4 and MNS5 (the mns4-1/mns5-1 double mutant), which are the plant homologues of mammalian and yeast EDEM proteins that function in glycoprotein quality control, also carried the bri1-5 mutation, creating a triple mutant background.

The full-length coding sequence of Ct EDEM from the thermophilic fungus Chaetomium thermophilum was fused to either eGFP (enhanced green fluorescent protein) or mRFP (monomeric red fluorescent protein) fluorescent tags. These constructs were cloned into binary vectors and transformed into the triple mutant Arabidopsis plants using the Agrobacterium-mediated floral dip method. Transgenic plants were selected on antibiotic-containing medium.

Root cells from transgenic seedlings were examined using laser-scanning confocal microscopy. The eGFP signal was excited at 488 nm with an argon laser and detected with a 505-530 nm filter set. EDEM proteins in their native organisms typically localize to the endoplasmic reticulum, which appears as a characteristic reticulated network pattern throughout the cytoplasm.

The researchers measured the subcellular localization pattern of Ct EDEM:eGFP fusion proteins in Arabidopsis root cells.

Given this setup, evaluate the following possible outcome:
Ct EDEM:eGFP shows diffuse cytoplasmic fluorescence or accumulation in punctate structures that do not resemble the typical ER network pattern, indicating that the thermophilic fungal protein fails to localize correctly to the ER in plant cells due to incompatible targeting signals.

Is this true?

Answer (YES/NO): NO